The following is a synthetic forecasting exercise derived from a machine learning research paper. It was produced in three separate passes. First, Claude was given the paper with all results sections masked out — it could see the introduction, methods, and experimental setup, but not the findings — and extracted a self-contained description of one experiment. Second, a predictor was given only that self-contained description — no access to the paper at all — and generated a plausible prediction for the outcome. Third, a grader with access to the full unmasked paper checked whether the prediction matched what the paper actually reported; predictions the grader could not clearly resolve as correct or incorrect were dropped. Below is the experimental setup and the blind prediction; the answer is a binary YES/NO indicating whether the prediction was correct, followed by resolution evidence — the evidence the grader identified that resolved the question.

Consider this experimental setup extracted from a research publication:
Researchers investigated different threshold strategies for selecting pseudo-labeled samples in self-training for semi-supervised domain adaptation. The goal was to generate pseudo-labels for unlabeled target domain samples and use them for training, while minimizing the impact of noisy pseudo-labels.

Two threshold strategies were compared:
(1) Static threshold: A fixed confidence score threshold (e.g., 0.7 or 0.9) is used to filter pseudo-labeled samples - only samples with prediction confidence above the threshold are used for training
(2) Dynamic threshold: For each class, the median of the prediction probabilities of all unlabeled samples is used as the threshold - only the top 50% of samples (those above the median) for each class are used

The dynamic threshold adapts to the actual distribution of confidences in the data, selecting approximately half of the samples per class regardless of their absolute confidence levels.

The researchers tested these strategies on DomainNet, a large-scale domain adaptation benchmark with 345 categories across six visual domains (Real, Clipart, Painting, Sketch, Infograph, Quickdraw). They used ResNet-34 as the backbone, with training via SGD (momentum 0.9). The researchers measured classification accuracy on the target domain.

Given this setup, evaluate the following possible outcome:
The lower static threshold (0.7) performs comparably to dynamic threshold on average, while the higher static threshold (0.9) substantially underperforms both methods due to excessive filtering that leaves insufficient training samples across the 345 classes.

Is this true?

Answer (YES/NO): NO